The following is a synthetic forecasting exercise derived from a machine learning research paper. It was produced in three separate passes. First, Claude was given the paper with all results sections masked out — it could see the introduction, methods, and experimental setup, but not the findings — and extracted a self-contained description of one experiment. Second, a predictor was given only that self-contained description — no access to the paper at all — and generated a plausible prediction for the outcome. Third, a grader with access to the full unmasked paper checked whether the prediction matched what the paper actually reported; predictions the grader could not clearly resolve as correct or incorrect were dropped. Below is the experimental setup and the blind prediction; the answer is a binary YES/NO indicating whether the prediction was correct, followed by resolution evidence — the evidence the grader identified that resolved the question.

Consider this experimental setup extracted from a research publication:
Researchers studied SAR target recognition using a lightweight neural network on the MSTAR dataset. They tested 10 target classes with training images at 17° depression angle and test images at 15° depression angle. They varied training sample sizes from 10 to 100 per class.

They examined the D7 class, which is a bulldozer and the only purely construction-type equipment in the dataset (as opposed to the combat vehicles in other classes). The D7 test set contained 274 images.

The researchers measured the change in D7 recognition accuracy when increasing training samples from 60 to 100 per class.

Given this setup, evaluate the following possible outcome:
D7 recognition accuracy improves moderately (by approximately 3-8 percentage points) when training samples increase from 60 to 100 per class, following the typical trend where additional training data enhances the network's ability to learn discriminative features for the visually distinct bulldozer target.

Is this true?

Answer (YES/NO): NO